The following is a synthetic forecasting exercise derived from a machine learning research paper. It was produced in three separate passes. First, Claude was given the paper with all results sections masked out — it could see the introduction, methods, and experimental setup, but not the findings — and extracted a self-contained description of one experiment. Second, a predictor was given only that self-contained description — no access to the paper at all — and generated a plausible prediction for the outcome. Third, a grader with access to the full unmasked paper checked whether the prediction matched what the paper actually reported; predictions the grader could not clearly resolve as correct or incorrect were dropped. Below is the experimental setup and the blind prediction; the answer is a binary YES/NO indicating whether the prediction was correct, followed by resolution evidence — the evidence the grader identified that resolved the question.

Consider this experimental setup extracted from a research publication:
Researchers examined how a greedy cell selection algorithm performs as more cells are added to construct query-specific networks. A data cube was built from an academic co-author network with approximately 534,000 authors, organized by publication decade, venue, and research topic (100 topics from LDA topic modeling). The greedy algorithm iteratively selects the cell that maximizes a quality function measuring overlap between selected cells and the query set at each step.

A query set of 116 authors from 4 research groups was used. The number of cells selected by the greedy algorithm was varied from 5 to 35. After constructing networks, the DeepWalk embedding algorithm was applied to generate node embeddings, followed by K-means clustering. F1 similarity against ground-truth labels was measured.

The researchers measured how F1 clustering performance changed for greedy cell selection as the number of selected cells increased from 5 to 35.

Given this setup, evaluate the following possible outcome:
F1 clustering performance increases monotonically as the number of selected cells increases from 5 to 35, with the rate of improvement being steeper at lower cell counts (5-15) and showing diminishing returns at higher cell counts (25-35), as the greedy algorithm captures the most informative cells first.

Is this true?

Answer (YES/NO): NO